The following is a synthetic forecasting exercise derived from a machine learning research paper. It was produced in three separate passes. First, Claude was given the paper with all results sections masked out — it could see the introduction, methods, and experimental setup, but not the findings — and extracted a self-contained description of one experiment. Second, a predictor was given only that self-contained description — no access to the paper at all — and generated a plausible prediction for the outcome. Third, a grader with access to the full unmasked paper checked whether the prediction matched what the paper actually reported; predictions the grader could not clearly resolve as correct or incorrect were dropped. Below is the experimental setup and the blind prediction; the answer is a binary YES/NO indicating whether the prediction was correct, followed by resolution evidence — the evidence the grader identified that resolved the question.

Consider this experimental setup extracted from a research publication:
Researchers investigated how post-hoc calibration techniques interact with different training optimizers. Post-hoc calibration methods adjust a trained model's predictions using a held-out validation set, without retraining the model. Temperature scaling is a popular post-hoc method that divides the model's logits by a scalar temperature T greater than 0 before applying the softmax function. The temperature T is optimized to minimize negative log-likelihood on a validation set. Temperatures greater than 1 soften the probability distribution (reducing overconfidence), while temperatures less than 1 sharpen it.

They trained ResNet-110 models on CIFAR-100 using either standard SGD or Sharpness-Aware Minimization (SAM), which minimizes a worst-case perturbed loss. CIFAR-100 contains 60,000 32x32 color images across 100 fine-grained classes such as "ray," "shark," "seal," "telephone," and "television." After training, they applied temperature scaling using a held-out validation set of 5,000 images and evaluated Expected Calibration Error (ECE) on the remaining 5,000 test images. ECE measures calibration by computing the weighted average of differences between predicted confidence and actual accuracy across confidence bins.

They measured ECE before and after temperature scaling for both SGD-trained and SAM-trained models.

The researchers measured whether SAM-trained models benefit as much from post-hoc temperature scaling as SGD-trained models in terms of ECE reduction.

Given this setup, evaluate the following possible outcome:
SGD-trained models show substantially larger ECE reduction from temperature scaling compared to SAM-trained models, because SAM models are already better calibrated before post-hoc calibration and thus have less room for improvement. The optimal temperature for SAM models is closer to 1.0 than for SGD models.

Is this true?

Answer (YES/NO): YES